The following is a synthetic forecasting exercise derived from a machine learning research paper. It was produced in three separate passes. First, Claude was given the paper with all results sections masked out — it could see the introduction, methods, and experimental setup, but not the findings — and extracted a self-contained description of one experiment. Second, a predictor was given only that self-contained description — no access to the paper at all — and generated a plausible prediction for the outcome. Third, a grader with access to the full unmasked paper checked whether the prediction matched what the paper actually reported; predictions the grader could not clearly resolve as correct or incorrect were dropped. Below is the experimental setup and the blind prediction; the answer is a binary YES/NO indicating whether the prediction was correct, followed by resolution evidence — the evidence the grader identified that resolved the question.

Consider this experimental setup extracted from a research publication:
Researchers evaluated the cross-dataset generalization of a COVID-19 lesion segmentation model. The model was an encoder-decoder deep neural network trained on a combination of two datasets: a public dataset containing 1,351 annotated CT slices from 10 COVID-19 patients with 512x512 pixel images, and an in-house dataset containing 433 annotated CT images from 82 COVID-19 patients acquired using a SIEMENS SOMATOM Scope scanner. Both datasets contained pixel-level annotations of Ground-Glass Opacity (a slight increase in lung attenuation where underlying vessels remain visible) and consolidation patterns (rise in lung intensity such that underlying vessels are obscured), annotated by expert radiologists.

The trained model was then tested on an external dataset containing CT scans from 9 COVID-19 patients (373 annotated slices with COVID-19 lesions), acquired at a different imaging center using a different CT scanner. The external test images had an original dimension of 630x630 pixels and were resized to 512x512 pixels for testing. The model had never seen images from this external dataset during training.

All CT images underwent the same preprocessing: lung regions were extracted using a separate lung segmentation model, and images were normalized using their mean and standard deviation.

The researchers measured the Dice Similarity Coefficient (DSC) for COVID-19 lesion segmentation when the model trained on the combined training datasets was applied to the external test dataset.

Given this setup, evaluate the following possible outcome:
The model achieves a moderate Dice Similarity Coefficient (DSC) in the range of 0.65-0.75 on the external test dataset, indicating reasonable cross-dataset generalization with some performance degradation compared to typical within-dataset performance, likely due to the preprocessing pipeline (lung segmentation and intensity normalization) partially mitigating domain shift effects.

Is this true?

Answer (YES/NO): NO